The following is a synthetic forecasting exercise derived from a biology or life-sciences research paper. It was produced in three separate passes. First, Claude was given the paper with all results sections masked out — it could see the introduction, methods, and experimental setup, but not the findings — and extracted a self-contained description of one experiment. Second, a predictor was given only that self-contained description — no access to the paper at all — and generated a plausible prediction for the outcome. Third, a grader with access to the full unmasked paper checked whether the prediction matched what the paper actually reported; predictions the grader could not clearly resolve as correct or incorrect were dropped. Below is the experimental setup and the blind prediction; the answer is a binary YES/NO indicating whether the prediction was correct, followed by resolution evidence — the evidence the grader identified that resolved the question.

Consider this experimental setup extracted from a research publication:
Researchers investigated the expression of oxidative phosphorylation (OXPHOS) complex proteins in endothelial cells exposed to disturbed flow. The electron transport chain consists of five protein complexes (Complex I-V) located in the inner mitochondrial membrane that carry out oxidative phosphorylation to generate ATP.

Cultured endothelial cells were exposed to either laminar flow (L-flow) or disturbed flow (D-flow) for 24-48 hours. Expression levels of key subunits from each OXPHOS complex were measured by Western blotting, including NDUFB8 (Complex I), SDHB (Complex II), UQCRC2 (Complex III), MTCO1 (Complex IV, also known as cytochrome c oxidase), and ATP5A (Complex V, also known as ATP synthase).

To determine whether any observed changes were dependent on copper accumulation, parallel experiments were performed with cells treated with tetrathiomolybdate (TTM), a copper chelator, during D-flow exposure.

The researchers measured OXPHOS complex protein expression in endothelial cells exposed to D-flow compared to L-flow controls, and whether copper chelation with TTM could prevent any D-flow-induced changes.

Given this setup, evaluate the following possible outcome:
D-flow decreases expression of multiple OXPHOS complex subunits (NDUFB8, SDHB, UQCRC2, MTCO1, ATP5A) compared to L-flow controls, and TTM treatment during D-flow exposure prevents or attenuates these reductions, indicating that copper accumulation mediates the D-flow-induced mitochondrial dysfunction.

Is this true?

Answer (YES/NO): NO